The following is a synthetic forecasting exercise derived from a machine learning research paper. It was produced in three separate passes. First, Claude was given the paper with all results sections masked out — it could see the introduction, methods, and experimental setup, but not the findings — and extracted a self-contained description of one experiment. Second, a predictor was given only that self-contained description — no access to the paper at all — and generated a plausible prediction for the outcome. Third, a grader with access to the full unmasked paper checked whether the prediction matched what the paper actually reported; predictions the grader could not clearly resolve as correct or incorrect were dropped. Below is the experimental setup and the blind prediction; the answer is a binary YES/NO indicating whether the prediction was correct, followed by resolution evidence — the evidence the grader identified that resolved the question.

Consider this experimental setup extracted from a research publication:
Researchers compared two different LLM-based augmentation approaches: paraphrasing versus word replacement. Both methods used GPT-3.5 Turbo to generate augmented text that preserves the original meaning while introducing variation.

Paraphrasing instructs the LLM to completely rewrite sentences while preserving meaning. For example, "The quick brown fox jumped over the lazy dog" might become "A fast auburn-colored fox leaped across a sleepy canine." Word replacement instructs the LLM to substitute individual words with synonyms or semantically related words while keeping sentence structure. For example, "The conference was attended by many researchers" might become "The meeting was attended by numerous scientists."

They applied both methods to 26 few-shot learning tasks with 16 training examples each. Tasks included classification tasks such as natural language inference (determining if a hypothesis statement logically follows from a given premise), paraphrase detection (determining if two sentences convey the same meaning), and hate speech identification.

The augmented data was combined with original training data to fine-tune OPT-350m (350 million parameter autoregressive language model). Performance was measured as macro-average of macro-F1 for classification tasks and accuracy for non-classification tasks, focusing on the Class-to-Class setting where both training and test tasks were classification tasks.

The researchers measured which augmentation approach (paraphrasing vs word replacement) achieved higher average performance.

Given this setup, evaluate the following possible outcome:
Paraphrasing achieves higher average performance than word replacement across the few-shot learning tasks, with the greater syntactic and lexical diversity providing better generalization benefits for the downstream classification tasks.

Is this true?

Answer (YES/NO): NO